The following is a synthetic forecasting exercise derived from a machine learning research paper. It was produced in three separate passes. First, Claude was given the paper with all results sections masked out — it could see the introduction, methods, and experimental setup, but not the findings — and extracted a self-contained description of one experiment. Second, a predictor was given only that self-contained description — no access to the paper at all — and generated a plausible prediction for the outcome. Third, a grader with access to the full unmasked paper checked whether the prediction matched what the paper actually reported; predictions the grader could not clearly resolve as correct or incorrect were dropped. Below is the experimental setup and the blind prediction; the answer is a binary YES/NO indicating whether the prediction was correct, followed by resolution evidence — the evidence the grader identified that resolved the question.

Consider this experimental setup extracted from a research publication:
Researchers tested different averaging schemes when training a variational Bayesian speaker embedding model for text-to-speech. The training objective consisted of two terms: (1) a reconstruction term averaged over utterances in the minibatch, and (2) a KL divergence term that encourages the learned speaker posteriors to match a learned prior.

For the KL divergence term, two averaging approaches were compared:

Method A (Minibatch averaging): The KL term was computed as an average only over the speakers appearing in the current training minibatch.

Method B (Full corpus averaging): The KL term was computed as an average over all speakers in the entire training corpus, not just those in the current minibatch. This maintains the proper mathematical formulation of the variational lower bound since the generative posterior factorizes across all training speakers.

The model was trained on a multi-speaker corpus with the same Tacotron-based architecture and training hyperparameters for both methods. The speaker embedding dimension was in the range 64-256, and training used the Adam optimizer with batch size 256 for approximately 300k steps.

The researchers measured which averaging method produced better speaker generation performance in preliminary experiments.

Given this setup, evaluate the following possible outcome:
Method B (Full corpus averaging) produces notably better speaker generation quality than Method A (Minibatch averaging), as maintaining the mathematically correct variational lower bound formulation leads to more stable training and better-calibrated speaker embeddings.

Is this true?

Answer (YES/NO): NO